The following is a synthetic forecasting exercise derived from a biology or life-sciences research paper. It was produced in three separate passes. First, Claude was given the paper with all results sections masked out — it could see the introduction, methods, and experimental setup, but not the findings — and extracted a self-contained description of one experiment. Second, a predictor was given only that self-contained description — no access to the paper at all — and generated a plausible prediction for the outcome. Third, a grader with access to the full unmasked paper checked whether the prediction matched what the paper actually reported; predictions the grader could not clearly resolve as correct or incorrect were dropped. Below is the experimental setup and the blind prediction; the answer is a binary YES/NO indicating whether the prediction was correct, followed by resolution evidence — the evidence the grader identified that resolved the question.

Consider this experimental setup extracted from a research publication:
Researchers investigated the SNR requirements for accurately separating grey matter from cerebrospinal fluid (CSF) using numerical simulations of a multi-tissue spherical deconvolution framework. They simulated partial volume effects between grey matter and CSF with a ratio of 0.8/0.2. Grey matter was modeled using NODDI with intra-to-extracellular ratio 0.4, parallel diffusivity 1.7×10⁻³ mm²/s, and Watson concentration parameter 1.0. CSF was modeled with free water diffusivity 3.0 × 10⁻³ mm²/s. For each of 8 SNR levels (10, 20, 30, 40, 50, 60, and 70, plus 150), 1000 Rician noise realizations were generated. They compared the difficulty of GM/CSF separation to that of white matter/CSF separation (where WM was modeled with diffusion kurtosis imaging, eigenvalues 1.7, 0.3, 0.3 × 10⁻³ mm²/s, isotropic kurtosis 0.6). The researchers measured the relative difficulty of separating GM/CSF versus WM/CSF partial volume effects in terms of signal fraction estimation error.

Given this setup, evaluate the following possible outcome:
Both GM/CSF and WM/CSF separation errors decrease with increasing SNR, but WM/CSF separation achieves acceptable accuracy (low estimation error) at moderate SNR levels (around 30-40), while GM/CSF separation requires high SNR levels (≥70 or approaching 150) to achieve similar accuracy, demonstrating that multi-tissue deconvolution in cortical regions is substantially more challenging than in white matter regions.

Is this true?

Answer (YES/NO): NO